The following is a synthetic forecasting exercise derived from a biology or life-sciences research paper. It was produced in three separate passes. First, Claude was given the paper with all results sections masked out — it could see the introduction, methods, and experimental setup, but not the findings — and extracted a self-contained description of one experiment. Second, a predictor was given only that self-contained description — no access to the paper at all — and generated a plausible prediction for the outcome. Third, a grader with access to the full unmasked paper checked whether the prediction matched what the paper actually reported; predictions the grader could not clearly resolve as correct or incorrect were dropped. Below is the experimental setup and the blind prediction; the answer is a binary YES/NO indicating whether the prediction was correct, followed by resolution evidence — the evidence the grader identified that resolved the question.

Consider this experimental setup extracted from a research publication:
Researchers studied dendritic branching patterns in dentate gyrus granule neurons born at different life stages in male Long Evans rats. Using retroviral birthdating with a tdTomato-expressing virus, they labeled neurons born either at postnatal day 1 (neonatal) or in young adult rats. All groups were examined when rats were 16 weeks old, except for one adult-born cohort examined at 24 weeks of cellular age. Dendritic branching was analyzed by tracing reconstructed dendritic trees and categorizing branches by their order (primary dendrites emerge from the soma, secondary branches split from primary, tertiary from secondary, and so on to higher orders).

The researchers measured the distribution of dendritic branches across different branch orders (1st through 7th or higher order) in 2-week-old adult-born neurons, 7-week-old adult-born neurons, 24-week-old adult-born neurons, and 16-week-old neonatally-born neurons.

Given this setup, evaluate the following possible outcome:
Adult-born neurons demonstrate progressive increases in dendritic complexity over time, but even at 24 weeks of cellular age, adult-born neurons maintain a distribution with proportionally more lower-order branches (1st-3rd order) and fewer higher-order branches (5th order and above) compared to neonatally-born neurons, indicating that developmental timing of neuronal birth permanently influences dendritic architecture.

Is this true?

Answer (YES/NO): NO